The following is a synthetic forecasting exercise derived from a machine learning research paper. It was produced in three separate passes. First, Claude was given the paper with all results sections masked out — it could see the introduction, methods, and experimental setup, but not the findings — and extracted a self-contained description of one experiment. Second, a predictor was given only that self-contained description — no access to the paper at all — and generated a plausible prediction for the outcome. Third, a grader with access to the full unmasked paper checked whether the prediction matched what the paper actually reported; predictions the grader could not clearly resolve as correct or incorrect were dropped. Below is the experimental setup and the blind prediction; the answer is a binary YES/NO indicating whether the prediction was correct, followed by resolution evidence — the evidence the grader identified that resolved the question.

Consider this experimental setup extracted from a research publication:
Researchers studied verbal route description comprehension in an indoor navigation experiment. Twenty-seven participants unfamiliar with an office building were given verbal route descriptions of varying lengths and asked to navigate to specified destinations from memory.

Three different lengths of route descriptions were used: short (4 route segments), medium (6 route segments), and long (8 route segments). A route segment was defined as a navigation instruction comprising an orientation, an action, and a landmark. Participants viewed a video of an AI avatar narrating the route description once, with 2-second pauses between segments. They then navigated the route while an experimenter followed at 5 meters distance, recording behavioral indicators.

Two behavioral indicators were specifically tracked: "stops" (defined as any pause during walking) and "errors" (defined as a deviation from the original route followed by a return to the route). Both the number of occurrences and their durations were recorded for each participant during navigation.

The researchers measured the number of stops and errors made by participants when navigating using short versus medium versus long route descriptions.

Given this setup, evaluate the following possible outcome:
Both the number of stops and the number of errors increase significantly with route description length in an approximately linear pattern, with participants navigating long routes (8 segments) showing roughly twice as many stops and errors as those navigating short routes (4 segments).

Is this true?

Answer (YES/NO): NO